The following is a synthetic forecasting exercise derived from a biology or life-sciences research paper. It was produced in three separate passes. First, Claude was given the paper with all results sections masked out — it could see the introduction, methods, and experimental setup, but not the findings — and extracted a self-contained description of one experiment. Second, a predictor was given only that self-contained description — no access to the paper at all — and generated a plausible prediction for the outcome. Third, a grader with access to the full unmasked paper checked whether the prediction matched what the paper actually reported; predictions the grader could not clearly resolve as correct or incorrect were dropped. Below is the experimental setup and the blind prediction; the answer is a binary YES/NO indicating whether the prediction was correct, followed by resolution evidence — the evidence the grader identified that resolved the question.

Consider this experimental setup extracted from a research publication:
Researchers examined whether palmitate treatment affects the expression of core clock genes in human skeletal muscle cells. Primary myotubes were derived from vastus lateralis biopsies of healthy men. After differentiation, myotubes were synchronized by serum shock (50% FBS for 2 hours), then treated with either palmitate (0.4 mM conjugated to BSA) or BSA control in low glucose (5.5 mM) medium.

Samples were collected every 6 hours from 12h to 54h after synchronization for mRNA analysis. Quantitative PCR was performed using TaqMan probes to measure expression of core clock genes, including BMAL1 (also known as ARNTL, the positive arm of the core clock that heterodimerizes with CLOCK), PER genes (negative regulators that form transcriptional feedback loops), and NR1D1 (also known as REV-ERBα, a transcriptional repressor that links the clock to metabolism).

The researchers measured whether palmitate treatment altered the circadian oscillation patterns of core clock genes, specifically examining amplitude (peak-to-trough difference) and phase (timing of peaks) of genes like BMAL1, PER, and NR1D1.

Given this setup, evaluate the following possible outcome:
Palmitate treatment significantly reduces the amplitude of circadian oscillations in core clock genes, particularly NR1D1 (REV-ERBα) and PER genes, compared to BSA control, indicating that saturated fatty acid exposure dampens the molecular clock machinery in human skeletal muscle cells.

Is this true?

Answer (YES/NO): NO